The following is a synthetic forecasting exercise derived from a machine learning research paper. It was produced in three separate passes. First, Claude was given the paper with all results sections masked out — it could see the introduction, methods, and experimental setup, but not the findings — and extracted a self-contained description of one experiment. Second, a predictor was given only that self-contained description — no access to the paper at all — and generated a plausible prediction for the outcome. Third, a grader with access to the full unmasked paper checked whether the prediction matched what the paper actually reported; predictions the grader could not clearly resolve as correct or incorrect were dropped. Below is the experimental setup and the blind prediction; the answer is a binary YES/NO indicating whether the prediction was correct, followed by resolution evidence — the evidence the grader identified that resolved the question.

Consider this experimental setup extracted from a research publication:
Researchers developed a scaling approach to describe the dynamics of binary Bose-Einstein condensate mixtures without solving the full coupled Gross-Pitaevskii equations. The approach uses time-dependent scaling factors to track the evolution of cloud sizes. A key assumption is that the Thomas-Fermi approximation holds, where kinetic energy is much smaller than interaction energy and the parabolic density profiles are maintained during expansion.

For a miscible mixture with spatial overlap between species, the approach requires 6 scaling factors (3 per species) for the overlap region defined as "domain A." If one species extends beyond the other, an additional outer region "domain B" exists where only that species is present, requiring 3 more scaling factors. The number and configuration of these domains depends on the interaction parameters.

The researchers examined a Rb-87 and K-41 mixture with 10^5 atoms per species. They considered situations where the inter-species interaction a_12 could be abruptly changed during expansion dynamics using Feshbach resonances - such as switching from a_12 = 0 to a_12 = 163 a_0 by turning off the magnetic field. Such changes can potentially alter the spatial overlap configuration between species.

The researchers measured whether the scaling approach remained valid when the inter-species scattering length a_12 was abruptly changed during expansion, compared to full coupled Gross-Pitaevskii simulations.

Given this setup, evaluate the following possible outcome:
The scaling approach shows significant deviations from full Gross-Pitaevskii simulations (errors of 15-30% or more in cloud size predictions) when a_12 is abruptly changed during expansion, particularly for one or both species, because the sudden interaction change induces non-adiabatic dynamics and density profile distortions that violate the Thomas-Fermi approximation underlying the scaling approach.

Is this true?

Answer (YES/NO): NO